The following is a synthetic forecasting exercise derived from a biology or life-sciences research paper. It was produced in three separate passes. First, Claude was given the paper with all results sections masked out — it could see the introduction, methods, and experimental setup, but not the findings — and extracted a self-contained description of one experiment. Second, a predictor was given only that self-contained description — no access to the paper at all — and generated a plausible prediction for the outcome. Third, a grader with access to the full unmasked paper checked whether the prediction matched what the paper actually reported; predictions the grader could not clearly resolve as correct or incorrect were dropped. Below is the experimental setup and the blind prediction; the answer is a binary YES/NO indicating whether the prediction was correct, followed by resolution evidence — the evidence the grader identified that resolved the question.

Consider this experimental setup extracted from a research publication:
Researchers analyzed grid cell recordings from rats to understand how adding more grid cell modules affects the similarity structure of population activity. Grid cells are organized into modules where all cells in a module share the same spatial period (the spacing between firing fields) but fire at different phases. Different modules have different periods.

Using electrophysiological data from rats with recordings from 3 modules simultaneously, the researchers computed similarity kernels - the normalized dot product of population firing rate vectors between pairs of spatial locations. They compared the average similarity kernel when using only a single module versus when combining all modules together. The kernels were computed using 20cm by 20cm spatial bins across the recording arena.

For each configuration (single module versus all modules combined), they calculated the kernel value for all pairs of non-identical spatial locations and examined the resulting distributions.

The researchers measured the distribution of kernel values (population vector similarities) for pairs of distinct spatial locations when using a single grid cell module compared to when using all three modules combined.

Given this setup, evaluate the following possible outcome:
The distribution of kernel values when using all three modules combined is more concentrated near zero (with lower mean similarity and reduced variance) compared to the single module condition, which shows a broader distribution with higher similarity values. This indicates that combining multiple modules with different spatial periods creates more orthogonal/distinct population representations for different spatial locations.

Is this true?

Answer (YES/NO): YES